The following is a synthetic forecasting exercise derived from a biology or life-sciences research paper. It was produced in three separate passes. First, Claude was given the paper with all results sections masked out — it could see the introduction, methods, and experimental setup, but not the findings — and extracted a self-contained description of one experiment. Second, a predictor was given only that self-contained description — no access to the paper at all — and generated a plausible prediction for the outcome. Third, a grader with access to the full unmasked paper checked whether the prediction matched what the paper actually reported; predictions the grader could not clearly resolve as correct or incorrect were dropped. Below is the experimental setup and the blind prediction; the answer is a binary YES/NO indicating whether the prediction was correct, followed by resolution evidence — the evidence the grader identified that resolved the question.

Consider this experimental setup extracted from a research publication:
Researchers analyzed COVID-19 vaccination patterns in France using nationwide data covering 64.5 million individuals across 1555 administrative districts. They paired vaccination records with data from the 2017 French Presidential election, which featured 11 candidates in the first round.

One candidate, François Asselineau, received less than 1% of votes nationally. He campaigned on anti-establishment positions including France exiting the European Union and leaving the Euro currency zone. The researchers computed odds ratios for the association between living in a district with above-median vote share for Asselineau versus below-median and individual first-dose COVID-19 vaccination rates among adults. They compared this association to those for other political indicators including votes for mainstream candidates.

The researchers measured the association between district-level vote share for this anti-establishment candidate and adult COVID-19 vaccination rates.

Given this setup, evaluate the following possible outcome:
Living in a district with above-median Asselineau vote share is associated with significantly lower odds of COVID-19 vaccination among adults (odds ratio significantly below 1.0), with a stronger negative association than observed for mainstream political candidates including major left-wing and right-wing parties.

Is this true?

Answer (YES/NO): YES